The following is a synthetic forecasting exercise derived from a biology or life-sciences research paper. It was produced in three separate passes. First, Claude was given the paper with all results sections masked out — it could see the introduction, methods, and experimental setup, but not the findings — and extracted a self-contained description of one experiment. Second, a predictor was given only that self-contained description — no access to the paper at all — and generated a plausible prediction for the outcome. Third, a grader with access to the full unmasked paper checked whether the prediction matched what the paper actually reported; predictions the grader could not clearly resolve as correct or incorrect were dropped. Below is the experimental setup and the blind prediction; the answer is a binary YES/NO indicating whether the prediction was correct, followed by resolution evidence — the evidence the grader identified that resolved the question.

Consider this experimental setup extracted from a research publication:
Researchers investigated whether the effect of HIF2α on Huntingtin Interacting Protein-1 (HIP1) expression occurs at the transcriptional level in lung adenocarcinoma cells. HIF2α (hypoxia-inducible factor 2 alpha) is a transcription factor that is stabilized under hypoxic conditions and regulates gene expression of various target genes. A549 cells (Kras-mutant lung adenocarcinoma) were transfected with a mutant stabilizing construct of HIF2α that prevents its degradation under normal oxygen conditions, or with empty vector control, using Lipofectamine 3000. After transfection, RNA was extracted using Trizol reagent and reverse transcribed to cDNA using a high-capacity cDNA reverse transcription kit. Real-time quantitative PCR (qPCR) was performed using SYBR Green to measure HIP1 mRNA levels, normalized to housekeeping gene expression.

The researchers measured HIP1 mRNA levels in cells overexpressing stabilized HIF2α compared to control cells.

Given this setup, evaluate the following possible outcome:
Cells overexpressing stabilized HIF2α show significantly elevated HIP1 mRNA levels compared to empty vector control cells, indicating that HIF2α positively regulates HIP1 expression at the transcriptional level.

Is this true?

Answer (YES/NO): YES